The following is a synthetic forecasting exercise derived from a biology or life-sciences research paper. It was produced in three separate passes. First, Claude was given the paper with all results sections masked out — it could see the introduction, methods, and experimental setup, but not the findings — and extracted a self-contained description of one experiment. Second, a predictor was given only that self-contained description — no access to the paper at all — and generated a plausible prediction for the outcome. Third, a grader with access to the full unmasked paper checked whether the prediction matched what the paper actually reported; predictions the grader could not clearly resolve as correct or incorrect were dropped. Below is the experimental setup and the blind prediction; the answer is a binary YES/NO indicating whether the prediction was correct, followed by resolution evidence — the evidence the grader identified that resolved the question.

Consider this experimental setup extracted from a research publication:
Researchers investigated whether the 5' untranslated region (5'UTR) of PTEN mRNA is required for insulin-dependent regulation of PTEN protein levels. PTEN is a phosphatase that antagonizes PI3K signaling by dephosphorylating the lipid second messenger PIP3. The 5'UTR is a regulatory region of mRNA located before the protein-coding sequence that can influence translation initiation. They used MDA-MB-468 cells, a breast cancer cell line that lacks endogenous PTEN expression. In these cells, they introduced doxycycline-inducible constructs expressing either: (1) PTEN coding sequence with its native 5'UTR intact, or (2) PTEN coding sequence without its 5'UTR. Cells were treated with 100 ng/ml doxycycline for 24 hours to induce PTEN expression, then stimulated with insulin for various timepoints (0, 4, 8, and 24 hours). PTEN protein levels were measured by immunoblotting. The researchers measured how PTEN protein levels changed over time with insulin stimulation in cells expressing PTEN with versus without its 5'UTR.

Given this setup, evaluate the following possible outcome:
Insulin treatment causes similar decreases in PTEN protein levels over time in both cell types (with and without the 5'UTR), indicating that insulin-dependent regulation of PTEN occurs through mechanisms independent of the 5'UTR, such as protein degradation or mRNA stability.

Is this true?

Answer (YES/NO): NO